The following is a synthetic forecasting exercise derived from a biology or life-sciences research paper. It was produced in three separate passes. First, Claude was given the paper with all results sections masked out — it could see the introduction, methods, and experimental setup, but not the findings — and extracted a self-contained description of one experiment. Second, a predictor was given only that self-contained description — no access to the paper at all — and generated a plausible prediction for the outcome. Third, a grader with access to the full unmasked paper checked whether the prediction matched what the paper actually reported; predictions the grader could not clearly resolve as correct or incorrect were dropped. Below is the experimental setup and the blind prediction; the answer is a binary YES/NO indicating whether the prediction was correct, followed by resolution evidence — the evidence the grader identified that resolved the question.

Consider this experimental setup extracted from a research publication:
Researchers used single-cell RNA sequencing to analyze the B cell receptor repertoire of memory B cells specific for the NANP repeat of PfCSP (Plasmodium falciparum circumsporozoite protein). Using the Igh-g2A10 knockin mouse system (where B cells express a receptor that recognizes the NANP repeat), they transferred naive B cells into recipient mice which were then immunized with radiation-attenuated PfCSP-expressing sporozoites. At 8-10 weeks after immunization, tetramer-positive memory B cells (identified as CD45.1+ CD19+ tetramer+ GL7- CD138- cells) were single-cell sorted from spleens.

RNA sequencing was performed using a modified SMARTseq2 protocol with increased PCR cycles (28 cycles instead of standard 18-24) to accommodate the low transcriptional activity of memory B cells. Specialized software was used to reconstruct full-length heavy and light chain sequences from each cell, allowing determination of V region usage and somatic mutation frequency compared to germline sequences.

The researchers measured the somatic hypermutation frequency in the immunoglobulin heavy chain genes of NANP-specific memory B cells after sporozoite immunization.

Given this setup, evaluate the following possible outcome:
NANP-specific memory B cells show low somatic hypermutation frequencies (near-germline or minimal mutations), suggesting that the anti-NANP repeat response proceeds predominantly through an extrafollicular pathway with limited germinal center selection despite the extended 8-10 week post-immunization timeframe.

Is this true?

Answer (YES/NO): NO